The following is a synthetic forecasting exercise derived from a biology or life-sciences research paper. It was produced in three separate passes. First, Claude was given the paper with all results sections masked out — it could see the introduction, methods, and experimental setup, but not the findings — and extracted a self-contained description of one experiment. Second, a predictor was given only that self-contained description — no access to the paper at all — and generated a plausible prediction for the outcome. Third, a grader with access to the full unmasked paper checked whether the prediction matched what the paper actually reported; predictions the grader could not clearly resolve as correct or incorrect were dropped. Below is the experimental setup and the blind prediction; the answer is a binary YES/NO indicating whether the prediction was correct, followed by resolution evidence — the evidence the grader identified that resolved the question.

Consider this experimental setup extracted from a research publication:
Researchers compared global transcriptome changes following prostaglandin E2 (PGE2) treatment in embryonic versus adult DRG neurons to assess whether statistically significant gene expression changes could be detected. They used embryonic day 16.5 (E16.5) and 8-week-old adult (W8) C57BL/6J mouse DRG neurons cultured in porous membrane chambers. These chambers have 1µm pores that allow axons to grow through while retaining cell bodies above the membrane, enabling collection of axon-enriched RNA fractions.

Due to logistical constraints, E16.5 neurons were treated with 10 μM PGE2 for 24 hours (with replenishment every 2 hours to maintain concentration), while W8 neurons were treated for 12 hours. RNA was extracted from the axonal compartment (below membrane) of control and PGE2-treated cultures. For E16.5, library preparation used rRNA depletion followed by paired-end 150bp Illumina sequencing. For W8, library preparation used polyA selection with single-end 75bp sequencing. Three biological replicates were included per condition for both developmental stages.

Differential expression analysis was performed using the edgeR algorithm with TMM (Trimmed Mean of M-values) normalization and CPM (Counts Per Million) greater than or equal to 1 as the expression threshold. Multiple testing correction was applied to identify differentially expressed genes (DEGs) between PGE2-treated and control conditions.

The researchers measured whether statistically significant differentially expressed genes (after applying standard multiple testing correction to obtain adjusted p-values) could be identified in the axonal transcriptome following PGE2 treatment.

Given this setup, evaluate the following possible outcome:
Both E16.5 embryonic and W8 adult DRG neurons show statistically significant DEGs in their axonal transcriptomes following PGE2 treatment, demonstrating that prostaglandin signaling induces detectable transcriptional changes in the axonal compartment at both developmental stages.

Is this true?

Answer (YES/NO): NO